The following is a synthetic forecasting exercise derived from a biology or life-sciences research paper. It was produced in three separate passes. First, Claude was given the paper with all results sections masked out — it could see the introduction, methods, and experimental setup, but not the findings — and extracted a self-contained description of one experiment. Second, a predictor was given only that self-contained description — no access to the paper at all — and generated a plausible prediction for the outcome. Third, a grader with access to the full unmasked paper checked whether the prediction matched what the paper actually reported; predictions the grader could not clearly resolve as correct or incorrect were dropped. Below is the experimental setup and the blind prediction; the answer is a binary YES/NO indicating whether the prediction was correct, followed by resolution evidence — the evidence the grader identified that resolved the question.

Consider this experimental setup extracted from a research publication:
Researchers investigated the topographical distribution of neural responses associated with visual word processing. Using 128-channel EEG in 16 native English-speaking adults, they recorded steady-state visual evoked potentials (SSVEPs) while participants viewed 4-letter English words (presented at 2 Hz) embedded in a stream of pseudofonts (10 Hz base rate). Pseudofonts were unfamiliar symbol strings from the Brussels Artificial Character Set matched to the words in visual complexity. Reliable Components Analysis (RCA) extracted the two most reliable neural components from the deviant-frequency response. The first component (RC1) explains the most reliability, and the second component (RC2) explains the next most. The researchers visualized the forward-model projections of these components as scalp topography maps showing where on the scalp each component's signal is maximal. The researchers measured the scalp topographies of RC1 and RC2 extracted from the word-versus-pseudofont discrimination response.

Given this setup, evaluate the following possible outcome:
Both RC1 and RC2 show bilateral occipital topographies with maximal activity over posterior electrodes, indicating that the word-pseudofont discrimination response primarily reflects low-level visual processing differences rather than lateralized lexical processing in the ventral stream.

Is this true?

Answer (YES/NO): NO